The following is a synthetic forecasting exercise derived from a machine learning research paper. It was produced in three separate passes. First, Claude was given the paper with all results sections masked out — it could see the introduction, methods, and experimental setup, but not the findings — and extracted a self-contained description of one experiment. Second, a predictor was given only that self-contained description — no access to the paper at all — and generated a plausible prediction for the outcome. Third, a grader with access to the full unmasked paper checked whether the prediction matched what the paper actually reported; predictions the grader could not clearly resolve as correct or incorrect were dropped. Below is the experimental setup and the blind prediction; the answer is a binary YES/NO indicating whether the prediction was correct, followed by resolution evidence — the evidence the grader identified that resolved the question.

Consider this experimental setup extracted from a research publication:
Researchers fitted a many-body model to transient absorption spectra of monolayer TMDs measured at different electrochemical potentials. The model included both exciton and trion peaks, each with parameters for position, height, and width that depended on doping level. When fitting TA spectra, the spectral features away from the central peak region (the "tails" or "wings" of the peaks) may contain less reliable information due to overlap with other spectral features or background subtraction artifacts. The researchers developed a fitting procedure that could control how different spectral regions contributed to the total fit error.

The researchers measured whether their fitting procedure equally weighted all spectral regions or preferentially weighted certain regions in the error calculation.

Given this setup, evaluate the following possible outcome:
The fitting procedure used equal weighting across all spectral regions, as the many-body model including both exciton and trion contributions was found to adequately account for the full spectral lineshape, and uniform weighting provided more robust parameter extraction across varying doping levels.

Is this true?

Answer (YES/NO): NO